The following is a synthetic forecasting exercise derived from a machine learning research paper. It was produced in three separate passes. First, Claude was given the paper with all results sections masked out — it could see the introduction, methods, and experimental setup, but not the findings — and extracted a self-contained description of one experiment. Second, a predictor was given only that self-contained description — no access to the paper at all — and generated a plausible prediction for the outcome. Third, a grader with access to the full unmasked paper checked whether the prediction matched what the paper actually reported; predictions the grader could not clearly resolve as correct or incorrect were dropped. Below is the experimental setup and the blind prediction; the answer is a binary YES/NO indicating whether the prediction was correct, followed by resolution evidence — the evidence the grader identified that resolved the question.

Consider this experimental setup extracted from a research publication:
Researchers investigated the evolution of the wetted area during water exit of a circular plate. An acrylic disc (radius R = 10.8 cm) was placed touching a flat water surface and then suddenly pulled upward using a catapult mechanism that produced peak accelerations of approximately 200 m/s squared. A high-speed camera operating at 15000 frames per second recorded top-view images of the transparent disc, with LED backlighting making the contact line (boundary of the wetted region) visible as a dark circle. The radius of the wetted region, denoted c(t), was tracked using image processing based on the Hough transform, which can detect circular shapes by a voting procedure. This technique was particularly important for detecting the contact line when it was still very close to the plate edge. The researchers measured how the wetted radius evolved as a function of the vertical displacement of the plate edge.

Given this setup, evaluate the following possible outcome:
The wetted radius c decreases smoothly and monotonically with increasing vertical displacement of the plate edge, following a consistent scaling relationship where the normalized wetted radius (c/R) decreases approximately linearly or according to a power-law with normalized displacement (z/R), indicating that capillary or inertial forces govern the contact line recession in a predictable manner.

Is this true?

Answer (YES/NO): NO